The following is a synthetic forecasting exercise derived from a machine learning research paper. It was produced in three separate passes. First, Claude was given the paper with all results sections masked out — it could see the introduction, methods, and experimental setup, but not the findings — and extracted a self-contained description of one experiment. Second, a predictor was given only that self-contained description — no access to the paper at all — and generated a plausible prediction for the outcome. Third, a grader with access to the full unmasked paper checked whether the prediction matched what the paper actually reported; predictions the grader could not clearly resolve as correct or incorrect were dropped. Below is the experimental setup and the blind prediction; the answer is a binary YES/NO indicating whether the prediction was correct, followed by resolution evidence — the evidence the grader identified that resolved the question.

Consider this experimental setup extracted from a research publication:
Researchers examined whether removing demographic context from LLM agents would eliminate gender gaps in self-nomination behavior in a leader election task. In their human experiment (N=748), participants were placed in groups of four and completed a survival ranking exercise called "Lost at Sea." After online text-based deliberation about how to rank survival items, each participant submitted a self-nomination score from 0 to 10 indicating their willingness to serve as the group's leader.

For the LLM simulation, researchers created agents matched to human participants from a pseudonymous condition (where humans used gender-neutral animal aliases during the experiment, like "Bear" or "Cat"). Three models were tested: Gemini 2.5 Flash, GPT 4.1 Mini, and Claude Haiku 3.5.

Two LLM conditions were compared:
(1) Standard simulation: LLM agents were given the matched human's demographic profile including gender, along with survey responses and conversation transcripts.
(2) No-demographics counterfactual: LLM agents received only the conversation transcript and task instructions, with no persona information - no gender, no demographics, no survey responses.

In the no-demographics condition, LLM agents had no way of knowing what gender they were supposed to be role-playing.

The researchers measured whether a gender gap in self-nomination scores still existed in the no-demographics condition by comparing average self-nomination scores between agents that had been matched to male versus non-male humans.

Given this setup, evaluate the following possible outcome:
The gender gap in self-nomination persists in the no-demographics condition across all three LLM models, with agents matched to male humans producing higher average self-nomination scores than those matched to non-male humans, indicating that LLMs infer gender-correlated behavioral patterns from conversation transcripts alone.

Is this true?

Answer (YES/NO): NO